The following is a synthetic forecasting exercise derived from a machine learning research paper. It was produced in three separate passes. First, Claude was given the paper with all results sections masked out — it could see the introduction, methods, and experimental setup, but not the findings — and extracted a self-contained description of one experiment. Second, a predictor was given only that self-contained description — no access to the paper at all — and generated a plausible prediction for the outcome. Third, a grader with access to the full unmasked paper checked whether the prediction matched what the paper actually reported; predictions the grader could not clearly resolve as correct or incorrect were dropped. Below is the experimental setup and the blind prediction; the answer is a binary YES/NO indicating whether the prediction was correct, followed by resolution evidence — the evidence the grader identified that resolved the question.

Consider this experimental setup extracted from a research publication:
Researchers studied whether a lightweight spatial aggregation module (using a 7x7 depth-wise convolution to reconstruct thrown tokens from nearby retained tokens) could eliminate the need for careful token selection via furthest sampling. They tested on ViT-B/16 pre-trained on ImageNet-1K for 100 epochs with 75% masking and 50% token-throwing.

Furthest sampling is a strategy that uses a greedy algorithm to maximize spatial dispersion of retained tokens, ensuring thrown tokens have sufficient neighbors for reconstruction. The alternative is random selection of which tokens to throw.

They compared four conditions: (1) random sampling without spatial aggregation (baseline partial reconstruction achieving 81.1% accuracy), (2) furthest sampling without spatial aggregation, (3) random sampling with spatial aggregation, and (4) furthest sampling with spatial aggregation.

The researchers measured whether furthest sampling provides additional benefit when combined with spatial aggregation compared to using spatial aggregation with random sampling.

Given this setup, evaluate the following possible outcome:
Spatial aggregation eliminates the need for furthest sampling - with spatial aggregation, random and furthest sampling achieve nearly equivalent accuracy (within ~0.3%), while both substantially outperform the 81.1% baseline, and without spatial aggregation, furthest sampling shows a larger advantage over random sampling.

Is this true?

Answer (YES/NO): YES